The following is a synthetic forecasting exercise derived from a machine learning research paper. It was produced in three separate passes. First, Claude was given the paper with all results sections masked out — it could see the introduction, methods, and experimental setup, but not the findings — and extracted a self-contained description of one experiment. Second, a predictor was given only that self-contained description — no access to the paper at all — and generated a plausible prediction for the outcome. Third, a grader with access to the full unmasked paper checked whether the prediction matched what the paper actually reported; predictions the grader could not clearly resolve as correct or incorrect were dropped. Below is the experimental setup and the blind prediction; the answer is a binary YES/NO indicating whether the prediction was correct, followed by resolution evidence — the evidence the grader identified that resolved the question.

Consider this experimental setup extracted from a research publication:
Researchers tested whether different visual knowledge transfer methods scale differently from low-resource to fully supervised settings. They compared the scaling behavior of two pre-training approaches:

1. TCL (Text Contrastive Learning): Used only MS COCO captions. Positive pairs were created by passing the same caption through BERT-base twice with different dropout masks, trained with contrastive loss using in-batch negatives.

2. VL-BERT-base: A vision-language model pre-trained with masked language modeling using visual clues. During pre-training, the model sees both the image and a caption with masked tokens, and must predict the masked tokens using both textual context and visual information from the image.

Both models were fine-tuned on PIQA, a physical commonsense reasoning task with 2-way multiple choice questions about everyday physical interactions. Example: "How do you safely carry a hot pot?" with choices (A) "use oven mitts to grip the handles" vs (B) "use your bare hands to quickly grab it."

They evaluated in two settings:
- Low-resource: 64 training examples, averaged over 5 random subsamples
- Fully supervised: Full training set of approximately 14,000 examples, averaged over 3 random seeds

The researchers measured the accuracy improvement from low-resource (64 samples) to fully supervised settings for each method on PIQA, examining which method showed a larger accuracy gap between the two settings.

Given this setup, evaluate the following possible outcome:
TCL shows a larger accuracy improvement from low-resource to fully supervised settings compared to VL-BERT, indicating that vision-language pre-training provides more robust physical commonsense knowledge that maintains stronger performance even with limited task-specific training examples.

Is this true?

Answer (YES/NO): NO